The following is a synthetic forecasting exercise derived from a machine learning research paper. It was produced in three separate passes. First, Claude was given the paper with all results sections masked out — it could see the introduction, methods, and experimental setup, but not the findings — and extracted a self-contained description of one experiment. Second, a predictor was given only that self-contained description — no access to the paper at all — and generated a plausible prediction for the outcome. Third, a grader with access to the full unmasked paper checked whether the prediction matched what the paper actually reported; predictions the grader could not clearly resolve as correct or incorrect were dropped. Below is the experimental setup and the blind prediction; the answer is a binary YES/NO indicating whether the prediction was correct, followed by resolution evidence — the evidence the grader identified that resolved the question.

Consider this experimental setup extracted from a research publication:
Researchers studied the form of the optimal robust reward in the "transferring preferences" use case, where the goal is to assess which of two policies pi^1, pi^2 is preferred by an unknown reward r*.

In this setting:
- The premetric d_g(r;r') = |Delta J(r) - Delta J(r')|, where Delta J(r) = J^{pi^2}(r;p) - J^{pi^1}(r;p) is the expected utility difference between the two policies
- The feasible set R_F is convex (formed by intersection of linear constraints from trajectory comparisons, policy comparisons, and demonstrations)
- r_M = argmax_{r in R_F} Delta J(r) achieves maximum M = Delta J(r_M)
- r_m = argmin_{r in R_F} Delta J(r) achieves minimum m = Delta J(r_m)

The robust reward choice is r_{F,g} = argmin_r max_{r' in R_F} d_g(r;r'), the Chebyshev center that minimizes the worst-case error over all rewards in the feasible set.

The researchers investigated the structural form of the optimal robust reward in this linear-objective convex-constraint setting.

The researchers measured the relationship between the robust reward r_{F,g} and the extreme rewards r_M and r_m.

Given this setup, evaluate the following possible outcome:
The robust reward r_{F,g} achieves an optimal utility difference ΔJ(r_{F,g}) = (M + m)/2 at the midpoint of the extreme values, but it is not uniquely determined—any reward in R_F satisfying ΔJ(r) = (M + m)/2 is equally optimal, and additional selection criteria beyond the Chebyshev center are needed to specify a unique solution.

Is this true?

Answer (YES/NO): NO